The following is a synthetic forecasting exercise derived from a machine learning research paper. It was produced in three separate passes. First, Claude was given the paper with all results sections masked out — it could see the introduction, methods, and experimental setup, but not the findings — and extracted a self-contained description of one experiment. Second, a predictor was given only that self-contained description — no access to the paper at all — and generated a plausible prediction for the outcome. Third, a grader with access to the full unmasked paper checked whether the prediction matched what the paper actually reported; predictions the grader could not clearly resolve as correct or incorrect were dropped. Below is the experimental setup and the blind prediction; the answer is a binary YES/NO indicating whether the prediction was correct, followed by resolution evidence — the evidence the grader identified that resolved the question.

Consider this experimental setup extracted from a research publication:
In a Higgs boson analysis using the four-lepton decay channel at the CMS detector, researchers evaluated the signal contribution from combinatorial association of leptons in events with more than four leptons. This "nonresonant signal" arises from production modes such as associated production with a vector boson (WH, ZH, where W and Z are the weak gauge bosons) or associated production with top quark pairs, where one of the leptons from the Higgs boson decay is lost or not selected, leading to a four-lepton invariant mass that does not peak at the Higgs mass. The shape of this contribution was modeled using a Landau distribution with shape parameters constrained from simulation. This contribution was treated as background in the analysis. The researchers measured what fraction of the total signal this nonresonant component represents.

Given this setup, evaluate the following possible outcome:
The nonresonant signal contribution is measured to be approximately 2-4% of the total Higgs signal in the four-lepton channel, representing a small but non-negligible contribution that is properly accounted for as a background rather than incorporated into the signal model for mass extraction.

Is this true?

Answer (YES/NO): NO